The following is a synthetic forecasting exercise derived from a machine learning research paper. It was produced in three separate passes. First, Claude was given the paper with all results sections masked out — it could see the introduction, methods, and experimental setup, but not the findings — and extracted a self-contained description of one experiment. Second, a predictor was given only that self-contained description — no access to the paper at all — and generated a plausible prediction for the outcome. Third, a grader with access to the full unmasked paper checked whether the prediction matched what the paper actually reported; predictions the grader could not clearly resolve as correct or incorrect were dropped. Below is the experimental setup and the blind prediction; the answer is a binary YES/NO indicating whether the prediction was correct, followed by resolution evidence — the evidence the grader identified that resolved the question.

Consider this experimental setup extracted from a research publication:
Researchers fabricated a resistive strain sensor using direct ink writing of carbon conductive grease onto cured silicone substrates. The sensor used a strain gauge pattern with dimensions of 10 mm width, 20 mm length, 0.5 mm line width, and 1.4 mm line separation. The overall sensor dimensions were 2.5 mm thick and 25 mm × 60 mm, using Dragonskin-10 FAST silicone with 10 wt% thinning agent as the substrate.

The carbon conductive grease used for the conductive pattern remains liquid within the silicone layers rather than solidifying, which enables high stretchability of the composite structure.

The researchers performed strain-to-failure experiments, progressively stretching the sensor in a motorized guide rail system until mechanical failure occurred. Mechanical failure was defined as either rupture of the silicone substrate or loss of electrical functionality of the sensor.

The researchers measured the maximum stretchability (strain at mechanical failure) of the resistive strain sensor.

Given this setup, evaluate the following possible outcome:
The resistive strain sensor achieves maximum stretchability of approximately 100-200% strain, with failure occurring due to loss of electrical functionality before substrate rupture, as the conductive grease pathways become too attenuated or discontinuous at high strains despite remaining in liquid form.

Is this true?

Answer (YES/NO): NO